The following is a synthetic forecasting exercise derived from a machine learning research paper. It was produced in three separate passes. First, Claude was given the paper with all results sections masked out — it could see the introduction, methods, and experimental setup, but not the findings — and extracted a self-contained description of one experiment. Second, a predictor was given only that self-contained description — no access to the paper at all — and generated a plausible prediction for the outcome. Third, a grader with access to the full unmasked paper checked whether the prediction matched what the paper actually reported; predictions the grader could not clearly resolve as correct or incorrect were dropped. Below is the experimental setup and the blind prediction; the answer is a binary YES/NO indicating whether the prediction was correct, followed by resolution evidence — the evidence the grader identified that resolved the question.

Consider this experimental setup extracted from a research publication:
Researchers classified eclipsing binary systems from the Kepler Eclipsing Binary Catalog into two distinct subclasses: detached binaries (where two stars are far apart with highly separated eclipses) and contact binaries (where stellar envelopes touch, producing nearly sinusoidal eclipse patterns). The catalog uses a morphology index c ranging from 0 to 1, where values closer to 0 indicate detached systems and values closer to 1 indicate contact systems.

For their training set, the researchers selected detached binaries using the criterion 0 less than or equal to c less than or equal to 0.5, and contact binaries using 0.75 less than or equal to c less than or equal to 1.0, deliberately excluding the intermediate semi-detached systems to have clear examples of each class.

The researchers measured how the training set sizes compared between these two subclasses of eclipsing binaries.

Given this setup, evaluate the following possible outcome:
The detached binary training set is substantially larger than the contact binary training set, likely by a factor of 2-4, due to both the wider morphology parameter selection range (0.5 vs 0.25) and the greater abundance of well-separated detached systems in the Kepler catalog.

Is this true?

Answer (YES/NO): NO